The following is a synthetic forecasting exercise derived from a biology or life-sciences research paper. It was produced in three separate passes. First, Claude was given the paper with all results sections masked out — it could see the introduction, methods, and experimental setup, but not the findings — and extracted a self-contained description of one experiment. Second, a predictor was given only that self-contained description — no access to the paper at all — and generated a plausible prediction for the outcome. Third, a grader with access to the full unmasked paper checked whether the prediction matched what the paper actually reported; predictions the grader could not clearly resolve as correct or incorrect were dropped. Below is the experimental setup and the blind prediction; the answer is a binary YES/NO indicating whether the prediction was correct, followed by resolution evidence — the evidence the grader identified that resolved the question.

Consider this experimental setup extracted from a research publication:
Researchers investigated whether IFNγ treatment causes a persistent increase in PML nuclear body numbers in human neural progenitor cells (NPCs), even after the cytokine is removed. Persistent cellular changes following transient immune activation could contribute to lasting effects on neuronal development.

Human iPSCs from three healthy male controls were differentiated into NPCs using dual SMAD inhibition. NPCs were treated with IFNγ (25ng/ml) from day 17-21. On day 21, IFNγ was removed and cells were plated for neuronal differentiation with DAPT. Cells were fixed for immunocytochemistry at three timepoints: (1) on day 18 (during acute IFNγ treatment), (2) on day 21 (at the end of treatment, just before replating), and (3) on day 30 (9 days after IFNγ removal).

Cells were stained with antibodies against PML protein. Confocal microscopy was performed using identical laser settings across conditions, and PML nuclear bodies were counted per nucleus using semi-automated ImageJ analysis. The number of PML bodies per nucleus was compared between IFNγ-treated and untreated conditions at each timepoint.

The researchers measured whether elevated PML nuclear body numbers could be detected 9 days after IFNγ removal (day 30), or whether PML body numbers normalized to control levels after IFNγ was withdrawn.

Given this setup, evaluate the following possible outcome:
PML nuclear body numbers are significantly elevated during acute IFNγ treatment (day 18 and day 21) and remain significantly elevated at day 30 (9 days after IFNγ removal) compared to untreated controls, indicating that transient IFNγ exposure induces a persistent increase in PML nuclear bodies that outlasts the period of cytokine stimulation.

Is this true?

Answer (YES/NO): YES